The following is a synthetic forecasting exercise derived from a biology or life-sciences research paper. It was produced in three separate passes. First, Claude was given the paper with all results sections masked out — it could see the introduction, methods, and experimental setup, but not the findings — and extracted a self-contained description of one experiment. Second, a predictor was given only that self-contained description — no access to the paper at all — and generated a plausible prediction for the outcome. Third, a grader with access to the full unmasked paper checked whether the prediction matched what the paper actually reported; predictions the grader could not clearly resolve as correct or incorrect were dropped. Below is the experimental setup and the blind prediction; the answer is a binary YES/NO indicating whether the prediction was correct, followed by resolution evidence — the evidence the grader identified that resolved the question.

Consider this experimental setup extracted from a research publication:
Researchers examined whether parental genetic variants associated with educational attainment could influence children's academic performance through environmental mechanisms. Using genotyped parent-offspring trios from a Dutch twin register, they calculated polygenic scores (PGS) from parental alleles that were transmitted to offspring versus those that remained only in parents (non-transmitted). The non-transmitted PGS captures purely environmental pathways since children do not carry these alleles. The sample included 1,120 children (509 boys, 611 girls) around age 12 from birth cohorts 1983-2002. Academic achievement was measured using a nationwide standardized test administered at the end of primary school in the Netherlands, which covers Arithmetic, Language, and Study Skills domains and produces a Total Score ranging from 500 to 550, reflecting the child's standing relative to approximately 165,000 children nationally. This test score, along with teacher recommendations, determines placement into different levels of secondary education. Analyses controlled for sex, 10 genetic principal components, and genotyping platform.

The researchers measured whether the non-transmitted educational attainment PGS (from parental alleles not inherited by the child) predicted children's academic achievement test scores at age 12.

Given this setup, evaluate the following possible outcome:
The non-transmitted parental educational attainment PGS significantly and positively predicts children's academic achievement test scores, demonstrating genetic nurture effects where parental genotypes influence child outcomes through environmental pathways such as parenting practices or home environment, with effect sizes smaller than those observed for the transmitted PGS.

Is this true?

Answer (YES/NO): NO